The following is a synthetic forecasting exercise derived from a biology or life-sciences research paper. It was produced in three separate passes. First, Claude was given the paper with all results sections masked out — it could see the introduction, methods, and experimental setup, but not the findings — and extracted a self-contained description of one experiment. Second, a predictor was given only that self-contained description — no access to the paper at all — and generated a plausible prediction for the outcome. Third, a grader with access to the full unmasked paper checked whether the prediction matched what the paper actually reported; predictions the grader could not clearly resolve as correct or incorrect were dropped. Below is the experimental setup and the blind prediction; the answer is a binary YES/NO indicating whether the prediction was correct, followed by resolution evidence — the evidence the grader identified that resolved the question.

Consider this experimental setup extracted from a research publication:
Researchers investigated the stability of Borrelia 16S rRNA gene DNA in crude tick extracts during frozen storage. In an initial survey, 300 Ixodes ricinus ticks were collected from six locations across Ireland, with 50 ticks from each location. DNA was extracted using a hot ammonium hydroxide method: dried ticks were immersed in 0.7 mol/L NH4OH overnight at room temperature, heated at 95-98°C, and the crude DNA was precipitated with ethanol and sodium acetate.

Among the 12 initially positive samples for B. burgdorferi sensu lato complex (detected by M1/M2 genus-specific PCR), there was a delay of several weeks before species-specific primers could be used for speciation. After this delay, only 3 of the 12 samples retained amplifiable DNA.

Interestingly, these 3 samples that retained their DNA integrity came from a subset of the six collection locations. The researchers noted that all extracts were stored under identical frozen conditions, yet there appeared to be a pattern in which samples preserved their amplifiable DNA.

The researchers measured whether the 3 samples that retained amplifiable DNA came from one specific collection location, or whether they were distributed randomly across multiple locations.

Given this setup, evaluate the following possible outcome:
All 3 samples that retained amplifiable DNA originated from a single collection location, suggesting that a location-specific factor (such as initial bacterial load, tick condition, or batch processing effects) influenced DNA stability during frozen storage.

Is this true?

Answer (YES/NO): YES